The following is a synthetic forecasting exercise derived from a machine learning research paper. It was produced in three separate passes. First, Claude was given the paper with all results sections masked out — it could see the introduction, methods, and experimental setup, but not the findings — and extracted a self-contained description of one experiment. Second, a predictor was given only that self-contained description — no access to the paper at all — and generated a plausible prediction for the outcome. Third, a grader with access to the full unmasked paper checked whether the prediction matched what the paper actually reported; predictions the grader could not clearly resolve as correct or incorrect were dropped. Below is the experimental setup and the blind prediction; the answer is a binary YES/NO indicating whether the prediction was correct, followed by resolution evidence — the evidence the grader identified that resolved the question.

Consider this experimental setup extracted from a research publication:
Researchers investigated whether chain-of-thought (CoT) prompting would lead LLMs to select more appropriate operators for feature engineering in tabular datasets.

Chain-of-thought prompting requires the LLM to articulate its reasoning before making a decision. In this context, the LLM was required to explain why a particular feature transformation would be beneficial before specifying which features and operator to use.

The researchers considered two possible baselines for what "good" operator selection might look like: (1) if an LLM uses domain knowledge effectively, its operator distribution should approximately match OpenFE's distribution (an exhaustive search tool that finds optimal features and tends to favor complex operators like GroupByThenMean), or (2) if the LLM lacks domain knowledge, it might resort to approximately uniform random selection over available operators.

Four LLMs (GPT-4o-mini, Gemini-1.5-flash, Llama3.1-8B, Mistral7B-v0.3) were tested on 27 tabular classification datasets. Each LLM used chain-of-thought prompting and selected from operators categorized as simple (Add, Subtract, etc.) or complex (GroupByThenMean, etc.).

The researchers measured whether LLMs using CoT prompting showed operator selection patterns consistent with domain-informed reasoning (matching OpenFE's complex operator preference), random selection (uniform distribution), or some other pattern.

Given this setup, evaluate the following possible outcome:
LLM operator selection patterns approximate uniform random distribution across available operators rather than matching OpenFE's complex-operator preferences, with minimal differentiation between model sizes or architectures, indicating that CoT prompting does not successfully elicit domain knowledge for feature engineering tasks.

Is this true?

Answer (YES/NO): NO